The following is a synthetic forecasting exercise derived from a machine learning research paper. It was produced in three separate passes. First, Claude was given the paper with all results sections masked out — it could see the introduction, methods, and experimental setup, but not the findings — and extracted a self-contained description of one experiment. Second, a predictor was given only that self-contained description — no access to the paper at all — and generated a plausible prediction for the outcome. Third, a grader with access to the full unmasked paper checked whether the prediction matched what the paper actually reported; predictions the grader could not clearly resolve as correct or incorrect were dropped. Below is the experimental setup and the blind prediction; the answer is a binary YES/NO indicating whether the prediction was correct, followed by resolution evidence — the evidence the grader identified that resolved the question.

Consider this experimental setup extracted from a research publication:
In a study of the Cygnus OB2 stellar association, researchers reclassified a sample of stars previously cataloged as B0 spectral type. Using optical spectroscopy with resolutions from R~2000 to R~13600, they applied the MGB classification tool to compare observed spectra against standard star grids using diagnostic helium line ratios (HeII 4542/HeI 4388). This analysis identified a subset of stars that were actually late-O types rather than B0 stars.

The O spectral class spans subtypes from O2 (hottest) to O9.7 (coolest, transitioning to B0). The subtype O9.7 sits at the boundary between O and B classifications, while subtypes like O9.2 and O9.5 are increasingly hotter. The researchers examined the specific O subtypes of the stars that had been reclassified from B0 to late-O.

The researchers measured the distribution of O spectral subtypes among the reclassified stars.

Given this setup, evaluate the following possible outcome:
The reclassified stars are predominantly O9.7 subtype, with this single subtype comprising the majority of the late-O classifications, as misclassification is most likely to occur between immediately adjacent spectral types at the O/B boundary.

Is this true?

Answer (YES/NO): YES